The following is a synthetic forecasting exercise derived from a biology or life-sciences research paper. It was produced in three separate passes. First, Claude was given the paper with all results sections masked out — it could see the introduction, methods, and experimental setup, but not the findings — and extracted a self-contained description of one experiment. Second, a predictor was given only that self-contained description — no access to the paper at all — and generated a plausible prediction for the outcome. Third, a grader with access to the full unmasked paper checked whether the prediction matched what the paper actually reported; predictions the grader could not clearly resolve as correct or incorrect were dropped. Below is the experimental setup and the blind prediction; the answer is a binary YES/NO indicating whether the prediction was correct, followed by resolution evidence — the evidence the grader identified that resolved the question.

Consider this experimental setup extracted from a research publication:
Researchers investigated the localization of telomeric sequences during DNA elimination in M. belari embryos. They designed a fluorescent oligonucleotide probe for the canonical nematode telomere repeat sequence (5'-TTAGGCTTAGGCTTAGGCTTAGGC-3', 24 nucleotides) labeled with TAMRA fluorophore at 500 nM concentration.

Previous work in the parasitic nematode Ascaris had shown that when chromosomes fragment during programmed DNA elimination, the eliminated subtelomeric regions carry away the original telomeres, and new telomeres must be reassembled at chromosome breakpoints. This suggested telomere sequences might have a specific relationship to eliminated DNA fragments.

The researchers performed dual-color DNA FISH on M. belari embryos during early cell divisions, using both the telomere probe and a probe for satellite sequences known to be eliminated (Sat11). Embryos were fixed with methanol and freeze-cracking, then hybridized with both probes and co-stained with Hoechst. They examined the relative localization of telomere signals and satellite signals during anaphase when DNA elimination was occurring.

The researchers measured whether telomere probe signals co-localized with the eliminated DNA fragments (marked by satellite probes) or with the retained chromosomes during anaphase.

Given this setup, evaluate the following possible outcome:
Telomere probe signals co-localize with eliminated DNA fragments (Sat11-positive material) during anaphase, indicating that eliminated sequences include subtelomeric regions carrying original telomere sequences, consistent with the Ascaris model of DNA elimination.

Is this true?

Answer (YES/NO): YES